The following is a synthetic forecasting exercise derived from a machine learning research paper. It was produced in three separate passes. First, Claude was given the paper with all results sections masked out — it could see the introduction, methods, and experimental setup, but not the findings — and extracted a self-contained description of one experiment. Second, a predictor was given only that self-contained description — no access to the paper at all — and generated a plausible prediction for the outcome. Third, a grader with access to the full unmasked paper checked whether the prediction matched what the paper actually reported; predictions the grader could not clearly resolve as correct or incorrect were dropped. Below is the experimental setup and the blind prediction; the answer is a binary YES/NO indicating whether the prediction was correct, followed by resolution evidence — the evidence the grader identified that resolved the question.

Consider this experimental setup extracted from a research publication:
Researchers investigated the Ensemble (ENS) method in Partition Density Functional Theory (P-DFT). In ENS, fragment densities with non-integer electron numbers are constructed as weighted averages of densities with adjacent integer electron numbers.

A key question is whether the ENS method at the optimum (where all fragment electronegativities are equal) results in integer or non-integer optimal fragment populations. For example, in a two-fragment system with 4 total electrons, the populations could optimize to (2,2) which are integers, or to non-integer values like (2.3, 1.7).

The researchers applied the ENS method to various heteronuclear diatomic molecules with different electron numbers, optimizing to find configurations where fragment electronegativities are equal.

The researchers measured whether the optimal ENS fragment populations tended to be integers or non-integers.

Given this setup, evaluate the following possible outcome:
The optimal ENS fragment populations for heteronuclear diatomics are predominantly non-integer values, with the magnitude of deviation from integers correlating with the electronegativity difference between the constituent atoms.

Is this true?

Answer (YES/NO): NO